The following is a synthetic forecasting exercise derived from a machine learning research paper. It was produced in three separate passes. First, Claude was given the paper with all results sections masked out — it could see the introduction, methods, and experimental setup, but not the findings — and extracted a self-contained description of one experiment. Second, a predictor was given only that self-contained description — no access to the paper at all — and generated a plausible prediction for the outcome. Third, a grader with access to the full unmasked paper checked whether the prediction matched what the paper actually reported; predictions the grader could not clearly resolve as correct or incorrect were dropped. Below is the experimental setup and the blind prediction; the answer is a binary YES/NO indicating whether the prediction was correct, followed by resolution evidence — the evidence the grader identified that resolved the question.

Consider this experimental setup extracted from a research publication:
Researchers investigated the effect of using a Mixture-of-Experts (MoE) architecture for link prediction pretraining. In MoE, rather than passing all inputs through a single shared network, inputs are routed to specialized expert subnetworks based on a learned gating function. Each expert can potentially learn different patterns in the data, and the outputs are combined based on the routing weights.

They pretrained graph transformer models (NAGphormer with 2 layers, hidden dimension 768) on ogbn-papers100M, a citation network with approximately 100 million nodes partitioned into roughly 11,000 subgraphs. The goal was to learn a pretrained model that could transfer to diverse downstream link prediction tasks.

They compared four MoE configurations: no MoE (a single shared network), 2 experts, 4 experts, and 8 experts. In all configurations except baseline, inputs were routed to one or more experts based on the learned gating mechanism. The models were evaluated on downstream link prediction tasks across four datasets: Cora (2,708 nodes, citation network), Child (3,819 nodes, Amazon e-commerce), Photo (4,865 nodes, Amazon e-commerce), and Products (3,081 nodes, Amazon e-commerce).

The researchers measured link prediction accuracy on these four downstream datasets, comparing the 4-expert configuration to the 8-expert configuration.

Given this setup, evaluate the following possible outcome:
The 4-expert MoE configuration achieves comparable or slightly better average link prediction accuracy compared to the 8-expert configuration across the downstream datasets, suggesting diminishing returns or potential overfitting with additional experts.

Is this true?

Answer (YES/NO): YES